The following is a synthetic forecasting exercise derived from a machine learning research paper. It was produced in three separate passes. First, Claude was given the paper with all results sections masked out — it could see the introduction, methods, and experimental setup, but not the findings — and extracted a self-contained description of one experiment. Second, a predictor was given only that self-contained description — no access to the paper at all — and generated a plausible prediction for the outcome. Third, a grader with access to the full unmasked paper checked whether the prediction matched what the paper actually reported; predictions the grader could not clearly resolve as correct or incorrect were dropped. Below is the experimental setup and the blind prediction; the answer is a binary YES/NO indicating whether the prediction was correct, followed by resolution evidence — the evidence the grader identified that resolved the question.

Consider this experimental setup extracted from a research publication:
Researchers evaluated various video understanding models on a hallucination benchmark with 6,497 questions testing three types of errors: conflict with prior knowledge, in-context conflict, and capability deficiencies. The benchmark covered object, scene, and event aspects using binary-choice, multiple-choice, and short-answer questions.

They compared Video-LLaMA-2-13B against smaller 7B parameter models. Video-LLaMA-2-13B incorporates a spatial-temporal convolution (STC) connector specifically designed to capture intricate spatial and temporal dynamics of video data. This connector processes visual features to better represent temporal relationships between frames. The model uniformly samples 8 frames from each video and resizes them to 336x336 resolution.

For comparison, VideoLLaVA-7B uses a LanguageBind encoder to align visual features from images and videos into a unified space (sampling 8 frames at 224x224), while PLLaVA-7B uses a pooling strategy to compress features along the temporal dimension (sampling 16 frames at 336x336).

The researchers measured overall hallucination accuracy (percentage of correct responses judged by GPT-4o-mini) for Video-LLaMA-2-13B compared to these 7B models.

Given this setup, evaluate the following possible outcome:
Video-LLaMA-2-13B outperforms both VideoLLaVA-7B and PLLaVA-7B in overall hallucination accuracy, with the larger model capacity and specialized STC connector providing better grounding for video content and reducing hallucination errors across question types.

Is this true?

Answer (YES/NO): NO